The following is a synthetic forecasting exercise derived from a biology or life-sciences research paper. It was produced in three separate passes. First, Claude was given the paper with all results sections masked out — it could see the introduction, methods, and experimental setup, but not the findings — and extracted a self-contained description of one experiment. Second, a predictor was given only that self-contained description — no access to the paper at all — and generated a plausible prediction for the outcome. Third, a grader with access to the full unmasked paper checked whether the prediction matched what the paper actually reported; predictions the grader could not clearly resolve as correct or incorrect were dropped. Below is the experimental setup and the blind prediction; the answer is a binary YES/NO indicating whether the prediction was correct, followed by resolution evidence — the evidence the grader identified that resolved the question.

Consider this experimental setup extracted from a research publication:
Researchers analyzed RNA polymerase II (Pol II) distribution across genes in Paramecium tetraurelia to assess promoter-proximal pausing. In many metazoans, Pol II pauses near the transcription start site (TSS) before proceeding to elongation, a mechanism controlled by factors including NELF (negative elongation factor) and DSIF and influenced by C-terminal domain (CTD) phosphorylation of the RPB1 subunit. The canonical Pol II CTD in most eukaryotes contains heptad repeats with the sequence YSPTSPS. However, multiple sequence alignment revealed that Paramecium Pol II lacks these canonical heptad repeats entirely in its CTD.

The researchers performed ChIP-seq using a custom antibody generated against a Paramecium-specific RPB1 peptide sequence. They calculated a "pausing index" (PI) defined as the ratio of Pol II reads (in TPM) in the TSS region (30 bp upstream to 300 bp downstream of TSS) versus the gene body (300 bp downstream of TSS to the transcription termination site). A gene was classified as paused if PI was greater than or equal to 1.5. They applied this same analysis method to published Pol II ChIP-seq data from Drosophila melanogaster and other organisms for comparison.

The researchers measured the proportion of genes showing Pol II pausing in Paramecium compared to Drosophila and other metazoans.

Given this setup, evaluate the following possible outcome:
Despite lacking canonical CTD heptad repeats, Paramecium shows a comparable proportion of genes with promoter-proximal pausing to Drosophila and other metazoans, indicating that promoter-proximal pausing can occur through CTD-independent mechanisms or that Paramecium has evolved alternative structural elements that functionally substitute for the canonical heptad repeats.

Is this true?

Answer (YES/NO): NO